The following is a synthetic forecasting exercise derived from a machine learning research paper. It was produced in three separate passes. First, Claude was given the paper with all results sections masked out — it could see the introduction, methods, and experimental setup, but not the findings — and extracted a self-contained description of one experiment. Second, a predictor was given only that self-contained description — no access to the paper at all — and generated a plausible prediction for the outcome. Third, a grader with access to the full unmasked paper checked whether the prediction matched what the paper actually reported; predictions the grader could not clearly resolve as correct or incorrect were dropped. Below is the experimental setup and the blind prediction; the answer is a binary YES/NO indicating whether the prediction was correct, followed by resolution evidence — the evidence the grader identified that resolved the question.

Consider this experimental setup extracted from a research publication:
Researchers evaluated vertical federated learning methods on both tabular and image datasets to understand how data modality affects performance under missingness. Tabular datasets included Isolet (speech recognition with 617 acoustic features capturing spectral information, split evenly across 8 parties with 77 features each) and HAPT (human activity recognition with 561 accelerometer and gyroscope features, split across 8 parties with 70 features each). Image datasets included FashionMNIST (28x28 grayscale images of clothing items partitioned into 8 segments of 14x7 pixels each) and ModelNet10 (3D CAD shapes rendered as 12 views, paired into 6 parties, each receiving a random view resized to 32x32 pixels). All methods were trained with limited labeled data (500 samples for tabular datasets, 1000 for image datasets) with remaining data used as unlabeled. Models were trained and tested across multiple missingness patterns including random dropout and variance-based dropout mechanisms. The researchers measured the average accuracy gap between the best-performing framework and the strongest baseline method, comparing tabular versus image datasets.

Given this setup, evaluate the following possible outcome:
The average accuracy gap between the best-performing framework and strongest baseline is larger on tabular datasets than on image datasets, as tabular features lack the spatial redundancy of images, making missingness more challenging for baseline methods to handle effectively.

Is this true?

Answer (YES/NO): YES